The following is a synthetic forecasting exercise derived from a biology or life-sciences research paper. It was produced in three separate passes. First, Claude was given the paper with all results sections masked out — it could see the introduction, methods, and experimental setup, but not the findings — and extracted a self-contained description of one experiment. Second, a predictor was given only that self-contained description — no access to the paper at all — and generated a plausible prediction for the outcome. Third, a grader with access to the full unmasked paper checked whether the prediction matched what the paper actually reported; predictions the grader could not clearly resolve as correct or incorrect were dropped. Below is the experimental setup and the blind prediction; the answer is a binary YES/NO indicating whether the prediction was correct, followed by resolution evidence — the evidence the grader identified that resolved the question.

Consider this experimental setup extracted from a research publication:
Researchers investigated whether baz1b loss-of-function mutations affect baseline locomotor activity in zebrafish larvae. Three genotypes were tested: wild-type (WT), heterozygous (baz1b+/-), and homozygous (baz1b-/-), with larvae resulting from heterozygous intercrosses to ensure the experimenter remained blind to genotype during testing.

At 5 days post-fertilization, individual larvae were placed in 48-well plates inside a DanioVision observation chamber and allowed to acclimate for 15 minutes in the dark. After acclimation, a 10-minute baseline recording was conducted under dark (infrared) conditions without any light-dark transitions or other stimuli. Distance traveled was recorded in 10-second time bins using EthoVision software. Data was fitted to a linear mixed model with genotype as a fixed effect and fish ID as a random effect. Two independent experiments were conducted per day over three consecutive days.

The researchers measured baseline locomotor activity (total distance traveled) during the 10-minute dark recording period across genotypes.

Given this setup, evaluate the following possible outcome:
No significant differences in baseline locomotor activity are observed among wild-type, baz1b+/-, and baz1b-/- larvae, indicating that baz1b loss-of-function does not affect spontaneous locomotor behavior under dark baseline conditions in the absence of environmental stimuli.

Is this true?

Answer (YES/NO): NO